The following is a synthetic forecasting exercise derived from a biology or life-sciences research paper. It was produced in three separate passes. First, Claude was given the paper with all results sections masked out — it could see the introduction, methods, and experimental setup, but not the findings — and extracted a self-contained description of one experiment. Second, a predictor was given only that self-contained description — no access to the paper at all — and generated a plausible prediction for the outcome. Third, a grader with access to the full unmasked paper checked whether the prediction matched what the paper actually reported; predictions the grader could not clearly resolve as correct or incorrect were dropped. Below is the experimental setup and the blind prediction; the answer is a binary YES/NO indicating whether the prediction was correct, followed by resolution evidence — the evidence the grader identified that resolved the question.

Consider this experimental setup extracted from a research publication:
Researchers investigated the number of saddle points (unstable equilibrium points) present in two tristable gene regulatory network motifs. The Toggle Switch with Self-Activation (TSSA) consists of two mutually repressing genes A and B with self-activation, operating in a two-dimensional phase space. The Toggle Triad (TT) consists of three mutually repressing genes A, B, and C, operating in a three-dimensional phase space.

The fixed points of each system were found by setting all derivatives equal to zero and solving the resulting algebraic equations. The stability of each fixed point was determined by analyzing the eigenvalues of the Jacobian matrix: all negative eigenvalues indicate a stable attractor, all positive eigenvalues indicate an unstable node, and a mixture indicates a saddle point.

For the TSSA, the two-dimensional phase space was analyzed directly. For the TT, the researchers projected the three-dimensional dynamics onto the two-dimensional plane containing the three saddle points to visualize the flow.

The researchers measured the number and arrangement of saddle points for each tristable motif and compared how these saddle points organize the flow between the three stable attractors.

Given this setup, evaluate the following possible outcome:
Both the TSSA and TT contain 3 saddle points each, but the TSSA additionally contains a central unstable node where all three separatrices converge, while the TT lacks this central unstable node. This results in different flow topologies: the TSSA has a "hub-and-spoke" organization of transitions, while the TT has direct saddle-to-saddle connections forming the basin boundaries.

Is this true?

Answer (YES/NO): NO